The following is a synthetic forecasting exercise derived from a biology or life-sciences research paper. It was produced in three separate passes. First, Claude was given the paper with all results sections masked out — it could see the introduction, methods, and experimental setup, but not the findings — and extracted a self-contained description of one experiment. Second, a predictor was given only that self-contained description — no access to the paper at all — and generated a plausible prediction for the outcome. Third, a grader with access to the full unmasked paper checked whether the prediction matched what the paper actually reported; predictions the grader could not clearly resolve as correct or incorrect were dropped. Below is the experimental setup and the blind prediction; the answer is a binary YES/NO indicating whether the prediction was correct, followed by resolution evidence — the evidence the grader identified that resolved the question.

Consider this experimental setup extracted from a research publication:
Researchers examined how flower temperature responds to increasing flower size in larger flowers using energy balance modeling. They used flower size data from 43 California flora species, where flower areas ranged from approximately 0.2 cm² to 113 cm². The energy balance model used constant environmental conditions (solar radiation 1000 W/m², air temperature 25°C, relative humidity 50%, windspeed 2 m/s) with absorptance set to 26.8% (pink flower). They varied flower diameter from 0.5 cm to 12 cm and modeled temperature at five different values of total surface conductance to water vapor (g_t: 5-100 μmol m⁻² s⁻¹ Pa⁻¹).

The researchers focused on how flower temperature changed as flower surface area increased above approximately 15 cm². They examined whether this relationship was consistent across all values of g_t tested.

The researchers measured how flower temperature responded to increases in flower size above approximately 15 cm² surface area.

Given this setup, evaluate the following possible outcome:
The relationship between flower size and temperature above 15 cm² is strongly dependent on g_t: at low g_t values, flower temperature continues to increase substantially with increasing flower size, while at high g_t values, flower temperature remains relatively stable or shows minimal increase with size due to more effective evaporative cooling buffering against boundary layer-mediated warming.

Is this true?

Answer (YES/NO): NO